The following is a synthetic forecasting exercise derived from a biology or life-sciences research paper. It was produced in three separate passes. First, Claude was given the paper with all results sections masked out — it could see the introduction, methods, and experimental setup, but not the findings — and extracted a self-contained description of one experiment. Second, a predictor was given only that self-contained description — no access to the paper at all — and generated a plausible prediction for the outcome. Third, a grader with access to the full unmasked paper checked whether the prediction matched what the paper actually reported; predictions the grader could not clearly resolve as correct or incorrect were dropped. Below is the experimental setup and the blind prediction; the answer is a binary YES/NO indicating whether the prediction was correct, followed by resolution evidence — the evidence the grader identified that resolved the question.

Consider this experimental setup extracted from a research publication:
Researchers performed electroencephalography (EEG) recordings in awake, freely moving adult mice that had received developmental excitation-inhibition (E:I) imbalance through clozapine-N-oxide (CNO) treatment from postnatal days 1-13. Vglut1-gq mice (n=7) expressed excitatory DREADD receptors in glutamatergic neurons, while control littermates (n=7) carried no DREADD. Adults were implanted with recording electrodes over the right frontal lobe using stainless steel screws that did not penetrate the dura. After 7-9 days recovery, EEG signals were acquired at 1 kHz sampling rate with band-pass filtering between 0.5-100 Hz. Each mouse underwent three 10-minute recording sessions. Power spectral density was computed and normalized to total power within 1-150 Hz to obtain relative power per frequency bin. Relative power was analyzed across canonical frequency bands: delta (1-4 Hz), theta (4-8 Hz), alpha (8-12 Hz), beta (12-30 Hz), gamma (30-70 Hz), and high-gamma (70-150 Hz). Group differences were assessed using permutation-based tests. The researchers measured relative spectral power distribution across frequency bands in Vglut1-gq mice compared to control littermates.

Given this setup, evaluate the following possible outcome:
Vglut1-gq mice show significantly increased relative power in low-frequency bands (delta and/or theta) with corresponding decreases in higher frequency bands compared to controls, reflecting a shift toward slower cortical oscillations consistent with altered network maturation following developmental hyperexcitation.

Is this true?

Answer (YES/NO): NO